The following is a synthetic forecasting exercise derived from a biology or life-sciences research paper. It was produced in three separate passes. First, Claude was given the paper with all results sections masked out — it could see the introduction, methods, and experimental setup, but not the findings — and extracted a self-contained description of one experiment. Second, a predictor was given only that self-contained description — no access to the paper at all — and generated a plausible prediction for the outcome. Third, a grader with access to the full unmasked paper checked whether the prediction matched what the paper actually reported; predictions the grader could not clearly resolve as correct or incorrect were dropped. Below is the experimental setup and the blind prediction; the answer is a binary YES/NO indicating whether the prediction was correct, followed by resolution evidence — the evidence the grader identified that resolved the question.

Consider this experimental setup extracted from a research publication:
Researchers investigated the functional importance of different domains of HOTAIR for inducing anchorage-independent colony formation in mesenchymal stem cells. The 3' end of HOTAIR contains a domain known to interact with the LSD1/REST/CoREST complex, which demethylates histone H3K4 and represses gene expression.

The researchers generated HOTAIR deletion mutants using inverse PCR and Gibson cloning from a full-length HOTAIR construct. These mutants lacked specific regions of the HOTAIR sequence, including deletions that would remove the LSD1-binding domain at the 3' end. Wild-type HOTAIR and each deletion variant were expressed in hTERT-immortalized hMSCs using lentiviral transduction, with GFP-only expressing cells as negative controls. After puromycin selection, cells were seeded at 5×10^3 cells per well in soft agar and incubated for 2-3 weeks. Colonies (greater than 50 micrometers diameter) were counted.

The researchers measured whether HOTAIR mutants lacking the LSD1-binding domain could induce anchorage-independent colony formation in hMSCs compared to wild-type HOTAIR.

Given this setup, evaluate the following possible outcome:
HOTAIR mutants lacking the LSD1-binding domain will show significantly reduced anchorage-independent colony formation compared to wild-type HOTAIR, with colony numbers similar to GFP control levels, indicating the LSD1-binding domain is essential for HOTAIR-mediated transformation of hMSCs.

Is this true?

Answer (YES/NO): YES